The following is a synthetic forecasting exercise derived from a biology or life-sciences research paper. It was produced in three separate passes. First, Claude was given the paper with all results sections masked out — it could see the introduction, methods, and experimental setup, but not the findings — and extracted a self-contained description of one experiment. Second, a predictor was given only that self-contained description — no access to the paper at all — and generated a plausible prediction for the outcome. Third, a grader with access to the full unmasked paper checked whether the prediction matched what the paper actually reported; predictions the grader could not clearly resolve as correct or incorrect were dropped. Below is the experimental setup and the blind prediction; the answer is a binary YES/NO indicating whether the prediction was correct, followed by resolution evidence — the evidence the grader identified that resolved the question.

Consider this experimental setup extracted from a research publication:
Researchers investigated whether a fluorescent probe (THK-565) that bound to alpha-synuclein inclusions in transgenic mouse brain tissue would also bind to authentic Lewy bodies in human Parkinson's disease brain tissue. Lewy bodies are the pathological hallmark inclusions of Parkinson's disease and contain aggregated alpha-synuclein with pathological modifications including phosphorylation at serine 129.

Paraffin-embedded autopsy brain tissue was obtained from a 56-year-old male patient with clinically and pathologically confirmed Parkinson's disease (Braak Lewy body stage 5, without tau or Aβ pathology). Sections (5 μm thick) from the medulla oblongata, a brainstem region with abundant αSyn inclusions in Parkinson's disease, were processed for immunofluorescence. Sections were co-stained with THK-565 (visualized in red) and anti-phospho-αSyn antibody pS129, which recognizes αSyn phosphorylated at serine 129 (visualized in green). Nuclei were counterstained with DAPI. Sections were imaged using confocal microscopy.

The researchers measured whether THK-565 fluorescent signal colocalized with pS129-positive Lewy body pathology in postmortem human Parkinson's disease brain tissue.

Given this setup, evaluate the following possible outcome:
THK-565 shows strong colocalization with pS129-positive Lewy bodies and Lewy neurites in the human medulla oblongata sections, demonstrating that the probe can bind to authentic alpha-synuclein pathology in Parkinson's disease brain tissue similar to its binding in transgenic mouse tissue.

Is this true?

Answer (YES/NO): YES